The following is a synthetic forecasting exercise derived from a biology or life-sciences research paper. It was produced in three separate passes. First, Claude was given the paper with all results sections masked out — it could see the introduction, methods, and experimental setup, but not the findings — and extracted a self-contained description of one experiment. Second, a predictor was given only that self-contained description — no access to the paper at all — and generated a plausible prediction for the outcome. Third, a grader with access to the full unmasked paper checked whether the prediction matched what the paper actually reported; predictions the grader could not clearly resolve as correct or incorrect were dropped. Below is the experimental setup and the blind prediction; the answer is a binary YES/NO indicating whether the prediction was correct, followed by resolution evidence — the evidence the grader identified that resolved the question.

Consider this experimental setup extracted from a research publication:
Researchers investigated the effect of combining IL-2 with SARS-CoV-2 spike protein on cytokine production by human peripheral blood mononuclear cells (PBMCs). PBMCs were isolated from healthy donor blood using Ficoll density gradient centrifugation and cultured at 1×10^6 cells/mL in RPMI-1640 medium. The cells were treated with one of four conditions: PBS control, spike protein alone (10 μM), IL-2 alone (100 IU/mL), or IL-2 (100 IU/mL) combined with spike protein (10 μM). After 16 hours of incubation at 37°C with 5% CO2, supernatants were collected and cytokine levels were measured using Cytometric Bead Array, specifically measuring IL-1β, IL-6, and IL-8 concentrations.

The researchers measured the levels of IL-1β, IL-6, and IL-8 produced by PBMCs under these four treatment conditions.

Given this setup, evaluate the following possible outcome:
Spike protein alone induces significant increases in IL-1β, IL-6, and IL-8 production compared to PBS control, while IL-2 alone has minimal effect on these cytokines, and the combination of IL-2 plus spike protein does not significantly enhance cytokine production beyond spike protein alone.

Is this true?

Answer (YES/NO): NO